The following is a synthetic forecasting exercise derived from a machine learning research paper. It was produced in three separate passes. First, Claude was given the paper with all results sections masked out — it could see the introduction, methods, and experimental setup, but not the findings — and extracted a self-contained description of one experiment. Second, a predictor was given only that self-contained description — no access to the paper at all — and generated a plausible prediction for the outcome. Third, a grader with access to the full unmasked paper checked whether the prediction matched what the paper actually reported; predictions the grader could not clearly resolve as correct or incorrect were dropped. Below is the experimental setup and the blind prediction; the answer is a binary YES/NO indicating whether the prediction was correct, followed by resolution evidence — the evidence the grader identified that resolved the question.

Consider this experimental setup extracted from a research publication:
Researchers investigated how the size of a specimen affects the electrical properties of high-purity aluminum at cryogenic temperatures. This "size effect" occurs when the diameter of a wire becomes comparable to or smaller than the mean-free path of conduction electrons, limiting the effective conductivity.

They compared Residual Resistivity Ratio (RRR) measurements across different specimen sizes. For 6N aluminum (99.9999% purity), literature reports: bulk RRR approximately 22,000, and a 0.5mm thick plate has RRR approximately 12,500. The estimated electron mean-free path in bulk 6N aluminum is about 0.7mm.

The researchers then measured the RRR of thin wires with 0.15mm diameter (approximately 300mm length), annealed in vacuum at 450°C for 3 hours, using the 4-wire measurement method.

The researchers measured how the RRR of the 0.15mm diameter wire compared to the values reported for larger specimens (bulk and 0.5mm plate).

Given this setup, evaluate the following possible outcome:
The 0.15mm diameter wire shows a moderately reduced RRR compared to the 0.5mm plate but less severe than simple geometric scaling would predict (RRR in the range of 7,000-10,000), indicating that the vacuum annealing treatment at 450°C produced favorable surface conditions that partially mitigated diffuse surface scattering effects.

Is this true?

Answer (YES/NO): NO